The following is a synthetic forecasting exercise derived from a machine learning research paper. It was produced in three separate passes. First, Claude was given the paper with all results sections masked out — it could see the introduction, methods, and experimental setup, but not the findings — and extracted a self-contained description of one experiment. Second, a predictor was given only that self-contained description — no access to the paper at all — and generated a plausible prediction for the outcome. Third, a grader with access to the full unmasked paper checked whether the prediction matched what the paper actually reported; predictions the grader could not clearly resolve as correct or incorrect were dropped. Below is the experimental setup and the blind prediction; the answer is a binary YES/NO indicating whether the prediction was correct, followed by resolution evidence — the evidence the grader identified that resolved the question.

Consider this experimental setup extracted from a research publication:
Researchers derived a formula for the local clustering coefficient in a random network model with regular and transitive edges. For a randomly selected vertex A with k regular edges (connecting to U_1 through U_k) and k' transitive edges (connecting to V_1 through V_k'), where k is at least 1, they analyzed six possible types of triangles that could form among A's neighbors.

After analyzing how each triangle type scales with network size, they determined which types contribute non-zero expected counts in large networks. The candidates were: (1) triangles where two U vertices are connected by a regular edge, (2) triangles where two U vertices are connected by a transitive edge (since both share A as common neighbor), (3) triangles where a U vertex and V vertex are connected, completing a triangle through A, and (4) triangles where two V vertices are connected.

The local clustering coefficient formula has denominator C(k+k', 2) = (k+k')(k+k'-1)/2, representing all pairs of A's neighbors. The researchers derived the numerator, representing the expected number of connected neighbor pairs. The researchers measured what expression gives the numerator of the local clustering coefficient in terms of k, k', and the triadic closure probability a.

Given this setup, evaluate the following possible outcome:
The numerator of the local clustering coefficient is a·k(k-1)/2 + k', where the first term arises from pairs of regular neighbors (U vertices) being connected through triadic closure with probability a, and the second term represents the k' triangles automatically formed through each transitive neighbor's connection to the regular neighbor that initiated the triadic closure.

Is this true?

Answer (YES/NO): NO